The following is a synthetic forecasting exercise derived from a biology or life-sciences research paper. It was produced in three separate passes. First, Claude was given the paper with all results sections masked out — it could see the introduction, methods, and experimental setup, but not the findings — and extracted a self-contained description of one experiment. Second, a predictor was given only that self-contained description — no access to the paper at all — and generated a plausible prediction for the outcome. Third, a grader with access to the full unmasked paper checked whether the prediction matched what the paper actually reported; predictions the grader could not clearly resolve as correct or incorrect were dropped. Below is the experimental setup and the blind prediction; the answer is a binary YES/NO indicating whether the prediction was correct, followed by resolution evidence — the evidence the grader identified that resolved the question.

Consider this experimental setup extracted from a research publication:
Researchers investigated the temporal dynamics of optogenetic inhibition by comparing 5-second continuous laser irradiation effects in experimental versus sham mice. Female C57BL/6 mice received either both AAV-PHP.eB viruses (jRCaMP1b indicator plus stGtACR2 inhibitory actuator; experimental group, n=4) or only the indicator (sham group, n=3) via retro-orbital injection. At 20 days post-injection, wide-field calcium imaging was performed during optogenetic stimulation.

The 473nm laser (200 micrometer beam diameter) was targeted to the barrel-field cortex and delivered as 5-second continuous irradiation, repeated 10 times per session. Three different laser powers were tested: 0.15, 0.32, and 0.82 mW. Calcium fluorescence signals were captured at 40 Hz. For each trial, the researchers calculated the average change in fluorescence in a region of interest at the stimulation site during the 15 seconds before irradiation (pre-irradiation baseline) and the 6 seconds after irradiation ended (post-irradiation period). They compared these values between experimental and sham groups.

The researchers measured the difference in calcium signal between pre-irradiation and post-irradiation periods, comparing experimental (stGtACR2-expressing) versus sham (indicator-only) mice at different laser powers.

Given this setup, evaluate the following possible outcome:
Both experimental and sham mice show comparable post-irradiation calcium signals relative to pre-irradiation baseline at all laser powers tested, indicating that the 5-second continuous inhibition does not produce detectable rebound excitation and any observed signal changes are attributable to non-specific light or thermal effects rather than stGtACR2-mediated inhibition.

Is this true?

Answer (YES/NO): NO